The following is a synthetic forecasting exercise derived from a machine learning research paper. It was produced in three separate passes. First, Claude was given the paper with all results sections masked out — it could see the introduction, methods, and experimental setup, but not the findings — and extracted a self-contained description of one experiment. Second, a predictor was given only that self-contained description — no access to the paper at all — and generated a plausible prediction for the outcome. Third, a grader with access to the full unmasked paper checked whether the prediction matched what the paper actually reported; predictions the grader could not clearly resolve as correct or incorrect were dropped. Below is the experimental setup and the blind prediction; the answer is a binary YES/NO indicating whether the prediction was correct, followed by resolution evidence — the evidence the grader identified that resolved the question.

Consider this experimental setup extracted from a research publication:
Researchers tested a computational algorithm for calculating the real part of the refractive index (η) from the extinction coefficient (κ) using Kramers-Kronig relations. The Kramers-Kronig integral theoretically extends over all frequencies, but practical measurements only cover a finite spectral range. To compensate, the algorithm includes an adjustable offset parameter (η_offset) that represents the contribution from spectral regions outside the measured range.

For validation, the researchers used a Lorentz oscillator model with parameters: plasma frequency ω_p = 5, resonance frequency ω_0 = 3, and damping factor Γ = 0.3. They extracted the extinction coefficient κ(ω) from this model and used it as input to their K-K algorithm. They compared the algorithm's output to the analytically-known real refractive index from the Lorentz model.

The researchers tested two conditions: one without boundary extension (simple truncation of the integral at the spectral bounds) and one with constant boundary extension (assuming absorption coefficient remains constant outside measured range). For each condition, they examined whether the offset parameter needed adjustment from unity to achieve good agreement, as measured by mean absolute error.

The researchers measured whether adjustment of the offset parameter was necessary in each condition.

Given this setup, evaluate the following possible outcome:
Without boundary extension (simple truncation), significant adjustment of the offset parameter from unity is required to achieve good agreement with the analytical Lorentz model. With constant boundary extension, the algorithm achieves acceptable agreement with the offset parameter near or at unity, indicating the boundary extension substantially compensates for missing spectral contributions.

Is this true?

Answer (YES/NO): NO